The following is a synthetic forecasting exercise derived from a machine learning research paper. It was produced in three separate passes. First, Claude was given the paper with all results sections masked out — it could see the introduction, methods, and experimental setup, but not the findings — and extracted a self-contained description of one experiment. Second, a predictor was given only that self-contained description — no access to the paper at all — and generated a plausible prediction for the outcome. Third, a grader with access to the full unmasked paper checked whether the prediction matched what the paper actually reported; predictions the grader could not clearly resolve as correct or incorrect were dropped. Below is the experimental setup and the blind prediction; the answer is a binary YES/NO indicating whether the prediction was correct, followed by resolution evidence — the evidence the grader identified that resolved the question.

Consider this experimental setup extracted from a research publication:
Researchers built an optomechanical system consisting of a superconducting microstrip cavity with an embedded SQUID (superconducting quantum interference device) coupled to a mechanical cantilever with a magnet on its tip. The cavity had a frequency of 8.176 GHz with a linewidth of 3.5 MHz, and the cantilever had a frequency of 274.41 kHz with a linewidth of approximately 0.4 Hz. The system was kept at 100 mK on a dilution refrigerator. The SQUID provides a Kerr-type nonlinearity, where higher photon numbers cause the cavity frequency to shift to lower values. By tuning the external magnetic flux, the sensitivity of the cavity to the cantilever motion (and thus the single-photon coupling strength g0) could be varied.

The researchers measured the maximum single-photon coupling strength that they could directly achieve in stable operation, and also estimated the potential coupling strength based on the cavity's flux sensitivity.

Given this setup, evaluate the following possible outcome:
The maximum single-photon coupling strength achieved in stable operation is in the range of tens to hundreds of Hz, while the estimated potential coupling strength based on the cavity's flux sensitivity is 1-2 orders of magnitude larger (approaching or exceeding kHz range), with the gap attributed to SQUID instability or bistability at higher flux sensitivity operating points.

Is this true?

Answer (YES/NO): NO